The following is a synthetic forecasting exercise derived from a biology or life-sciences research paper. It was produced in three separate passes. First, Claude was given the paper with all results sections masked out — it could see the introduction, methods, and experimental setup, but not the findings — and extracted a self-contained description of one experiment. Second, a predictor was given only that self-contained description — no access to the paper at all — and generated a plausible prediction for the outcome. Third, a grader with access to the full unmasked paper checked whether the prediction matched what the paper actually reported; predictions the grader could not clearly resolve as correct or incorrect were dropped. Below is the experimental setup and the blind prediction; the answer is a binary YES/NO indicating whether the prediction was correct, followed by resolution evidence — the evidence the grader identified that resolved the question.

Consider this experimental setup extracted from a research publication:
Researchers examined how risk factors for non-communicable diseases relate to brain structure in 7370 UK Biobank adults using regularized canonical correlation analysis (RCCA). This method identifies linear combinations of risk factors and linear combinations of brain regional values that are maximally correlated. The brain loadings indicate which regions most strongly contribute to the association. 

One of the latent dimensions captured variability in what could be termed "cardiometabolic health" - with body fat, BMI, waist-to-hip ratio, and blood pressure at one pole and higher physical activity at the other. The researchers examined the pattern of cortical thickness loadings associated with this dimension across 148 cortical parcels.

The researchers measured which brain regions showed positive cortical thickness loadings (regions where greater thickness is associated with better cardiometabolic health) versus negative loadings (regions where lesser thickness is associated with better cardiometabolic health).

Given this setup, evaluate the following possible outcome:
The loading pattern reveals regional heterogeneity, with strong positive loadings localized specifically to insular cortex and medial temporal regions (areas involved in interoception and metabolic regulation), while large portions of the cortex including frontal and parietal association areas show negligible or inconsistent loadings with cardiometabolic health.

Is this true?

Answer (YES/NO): NO